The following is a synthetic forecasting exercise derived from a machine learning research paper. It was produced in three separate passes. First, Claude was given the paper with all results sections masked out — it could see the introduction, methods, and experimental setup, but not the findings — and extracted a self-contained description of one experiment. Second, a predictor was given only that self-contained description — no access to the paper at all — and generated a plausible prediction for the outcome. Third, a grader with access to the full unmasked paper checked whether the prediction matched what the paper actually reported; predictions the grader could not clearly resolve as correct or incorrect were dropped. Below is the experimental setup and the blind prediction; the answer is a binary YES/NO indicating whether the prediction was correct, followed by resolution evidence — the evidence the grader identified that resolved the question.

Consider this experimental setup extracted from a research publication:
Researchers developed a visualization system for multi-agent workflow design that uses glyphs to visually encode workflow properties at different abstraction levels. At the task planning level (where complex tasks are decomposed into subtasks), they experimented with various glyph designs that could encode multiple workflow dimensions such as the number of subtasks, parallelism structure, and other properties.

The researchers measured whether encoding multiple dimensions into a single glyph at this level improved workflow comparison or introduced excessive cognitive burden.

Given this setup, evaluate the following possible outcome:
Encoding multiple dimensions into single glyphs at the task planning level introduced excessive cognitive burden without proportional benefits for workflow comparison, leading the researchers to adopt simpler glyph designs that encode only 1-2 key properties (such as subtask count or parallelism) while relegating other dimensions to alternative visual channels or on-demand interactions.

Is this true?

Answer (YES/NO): NO